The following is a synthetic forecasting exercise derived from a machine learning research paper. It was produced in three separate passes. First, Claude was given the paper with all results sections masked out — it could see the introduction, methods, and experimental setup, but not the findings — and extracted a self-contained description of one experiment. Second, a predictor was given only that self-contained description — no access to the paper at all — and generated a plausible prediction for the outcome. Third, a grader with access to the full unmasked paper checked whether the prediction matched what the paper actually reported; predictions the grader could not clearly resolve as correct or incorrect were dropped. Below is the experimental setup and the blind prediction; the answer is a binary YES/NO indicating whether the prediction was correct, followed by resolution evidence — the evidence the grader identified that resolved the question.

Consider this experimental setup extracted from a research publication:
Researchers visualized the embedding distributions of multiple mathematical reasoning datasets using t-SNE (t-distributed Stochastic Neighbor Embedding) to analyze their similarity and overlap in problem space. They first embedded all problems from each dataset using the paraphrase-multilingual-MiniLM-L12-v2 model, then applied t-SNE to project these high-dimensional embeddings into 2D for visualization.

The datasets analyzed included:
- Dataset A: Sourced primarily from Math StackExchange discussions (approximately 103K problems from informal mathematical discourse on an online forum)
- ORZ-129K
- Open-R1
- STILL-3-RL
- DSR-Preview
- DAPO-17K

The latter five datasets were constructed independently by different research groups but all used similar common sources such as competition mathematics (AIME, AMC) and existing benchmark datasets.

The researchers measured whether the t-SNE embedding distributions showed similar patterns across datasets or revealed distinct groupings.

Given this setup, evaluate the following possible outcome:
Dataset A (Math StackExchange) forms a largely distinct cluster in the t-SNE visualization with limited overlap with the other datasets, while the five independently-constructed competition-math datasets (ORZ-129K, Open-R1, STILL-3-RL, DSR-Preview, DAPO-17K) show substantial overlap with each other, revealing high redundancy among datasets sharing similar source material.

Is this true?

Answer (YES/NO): YES